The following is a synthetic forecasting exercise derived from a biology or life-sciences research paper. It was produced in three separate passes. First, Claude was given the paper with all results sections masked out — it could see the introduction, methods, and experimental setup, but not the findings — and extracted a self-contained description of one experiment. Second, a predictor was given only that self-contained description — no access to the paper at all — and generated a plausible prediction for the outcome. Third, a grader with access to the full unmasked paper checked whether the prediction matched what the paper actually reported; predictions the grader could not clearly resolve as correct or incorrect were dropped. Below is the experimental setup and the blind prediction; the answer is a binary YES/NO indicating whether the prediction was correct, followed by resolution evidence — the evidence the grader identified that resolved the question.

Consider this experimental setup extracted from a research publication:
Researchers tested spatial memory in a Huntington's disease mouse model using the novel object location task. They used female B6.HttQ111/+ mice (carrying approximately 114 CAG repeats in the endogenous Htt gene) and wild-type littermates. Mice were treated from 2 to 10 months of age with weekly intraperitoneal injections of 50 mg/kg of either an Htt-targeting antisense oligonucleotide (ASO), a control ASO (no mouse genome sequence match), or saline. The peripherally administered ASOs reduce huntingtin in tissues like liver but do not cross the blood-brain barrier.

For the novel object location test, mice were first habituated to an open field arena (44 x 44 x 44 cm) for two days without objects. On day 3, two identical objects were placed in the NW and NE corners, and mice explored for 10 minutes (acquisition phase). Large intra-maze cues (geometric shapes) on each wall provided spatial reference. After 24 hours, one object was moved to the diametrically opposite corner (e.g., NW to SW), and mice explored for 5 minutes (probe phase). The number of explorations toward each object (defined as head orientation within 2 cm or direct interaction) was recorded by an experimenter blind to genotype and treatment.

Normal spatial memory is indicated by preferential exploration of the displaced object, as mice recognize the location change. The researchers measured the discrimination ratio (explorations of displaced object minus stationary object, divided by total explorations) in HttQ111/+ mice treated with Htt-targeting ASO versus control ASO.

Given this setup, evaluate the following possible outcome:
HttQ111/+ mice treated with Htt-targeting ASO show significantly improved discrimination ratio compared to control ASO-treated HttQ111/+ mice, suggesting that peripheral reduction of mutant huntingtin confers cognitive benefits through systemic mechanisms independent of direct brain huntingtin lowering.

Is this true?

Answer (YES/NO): NO